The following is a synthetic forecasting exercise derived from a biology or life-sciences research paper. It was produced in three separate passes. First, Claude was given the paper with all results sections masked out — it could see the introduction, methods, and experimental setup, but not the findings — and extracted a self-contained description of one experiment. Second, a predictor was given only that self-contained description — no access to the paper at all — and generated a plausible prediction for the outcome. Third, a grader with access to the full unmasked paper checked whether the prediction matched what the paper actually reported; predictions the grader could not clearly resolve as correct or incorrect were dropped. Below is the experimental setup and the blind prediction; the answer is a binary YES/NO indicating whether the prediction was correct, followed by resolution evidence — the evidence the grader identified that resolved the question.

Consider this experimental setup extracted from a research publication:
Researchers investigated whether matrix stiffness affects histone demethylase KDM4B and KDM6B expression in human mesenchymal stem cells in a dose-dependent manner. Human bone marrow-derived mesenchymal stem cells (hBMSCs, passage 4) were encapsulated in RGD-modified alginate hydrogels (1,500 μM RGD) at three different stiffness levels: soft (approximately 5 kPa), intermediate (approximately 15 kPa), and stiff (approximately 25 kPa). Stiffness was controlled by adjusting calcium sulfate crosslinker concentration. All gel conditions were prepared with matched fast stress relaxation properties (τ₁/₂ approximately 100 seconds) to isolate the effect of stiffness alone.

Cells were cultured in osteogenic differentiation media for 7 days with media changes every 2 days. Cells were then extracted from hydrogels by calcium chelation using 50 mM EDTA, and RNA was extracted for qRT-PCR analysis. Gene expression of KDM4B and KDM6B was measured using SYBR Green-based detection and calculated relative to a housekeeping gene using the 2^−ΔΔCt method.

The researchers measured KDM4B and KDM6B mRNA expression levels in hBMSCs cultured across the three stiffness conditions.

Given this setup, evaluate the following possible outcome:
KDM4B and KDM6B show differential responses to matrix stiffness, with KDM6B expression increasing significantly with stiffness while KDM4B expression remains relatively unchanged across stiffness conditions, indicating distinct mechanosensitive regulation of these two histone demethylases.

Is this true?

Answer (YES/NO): NO